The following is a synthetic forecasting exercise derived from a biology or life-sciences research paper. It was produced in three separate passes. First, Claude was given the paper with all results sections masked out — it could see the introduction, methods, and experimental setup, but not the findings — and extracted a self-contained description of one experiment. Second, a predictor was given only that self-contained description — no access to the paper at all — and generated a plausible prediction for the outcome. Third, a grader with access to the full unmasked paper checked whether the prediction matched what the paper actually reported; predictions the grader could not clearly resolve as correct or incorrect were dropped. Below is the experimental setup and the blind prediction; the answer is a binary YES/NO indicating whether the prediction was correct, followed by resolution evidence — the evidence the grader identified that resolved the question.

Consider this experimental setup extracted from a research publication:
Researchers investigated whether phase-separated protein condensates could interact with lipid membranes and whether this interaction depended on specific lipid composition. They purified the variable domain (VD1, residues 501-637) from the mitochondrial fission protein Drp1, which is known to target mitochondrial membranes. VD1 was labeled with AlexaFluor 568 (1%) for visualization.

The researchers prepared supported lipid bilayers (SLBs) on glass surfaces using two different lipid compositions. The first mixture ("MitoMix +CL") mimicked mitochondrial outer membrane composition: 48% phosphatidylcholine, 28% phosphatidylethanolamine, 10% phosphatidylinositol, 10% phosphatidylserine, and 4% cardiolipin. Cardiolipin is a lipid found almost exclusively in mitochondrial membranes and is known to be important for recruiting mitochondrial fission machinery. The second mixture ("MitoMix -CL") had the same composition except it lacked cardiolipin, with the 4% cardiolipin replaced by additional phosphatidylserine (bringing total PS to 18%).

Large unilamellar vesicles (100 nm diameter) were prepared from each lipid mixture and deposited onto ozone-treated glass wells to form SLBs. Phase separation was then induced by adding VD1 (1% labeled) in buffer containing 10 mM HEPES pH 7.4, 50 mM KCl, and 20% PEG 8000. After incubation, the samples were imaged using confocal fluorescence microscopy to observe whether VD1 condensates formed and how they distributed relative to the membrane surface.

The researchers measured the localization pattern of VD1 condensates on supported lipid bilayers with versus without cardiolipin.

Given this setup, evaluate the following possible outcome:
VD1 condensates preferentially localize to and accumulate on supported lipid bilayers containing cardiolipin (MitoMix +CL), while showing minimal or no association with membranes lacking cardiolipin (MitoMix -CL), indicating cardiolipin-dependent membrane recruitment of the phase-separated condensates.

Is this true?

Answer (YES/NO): NO